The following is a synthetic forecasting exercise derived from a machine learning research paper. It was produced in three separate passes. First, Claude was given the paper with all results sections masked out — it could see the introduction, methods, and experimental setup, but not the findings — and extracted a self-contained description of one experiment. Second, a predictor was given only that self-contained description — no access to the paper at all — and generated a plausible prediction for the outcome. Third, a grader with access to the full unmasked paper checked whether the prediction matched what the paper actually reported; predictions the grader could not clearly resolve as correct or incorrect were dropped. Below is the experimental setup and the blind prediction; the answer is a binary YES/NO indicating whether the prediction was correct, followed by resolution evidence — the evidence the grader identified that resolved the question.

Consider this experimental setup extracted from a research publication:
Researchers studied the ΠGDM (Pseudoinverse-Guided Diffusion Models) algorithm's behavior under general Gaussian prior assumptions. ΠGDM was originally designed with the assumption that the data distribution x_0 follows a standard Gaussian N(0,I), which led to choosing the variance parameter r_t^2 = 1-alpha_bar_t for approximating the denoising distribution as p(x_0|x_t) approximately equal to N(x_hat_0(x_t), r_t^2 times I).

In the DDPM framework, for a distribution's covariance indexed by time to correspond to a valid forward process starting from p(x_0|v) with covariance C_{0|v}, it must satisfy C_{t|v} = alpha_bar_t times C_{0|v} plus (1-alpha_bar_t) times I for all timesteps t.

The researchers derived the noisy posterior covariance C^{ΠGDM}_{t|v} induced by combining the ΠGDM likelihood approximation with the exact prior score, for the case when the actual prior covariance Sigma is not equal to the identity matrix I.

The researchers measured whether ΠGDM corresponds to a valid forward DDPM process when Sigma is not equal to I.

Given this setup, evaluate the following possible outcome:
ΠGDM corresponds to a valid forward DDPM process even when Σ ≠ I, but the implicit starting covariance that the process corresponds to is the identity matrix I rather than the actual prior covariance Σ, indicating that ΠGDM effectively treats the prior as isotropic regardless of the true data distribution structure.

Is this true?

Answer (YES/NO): NO